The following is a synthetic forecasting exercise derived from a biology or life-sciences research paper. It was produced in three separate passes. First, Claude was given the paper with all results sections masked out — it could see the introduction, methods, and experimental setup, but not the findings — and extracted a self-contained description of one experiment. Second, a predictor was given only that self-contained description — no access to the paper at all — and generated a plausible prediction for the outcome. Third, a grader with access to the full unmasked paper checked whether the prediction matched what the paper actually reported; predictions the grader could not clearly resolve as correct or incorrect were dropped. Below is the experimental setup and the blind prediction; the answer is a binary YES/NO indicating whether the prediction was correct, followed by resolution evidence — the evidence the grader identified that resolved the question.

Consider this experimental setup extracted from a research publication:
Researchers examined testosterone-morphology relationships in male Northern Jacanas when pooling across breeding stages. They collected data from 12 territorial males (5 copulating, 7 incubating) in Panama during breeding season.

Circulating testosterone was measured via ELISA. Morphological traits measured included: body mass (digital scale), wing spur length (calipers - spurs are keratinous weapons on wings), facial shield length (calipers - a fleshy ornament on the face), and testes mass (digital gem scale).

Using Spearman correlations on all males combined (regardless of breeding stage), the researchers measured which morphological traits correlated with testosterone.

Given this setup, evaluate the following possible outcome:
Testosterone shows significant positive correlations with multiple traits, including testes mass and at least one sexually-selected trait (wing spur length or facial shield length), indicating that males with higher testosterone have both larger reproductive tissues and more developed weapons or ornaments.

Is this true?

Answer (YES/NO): NO